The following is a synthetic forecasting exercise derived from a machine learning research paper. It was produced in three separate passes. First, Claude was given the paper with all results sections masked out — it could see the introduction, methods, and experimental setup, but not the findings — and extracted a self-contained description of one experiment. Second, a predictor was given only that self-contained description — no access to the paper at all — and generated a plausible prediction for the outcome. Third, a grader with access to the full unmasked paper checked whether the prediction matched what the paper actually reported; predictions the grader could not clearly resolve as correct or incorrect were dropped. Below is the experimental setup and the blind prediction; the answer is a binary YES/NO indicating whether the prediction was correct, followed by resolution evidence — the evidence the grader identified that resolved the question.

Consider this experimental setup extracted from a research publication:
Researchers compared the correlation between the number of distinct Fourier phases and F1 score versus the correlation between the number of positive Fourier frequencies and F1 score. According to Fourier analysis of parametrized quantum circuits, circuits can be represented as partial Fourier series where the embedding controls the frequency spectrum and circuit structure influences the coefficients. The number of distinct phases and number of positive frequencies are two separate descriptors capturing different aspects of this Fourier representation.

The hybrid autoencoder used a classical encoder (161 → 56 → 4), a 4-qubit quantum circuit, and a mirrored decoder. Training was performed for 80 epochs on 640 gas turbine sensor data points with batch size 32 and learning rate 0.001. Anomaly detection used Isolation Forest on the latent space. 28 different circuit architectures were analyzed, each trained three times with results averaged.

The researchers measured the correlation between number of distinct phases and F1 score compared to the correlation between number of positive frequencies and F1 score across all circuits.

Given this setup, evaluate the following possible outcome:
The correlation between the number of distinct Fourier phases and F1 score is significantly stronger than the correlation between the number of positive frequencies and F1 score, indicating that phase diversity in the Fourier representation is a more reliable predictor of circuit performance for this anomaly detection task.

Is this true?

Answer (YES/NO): NO